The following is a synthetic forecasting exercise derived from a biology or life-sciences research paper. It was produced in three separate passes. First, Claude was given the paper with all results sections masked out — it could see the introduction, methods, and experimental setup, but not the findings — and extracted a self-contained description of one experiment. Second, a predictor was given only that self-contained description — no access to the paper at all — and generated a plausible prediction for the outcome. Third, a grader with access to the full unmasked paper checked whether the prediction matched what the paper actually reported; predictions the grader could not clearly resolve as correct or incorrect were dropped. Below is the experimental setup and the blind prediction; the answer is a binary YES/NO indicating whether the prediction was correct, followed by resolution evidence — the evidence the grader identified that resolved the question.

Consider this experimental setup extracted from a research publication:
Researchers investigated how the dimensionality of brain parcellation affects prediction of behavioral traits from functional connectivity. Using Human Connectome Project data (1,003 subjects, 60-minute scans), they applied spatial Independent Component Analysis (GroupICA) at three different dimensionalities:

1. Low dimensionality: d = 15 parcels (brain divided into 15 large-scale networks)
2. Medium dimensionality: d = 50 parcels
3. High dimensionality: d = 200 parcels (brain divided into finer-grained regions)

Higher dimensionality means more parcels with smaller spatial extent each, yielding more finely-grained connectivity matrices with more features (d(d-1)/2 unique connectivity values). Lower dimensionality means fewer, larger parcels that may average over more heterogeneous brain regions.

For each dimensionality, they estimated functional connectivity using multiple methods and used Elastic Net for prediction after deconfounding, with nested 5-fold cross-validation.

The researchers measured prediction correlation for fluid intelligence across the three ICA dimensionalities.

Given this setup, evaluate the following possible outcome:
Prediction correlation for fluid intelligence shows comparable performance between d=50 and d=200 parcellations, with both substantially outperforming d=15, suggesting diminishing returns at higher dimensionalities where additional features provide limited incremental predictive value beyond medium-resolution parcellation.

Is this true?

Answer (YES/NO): NO